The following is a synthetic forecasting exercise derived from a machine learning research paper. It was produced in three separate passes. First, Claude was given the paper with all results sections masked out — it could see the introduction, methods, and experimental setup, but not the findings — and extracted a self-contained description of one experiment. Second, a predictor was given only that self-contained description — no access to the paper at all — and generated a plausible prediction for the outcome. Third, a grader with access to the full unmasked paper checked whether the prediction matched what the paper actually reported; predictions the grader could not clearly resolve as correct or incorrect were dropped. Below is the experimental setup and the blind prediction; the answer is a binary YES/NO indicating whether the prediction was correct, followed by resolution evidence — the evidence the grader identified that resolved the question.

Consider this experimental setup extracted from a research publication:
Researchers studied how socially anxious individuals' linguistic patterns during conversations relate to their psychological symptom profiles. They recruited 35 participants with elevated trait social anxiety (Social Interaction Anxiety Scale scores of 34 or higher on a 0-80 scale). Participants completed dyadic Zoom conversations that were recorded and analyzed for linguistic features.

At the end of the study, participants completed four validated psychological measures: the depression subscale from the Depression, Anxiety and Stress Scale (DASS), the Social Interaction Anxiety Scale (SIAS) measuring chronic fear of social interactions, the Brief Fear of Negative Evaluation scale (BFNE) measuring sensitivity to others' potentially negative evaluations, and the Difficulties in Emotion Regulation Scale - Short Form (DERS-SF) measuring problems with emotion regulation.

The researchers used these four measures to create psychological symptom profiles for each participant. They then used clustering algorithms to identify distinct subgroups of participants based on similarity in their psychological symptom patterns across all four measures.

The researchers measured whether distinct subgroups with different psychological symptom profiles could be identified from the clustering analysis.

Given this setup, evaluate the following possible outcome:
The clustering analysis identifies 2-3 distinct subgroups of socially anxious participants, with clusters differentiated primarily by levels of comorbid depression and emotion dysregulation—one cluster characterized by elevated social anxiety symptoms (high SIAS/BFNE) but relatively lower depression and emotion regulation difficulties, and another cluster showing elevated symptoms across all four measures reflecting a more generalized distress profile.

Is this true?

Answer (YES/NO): NO